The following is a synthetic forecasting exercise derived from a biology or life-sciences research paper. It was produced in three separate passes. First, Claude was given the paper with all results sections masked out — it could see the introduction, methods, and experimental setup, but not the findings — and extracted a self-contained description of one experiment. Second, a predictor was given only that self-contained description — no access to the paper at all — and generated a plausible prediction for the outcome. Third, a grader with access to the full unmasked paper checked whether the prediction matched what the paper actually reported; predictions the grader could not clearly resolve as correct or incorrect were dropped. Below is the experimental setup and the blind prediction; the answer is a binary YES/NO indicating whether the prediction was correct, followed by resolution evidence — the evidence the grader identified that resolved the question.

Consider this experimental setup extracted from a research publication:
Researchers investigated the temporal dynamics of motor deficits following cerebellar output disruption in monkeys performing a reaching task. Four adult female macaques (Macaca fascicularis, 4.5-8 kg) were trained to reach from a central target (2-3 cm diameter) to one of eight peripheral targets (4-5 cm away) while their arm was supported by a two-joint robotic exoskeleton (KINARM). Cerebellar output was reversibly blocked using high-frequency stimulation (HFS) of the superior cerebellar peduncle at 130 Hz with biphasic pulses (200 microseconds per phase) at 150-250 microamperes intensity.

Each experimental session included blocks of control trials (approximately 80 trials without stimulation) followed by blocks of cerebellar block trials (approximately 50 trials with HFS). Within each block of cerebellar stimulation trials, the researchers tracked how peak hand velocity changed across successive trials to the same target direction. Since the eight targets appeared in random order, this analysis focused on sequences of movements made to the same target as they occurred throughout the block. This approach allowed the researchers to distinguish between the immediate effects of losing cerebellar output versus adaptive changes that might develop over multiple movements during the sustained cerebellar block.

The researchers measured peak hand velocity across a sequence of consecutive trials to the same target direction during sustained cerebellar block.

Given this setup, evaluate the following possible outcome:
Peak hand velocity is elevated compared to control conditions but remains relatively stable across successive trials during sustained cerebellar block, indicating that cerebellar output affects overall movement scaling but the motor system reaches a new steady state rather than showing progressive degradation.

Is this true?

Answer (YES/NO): NO